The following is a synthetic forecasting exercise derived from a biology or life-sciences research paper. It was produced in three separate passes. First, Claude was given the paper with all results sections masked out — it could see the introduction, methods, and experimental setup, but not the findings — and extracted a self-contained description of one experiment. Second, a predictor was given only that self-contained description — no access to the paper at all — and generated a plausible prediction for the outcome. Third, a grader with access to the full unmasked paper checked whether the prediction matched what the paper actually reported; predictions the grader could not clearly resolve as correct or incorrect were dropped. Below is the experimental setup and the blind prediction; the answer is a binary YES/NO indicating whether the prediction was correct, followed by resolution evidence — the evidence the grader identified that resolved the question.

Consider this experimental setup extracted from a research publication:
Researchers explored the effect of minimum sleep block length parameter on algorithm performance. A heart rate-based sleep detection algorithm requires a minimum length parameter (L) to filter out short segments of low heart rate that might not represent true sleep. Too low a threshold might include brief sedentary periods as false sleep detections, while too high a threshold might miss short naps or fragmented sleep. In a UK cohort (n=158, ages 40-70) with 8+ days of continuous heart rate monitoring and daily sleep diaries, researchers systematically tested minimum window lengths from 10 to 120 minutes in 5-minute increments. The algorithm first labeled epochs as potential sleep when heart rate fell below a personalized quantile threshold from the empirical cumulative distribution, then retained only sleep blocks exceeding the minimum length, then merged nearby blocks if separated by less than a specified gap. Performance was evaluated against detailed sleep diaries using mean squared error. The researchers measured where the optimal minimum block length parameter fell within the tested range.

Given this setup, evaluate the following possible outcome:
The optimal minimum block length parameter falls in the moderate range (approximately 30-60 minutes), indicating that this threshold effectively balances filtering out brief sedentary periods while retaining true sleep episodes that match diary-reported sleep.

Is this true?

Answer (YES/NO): NO